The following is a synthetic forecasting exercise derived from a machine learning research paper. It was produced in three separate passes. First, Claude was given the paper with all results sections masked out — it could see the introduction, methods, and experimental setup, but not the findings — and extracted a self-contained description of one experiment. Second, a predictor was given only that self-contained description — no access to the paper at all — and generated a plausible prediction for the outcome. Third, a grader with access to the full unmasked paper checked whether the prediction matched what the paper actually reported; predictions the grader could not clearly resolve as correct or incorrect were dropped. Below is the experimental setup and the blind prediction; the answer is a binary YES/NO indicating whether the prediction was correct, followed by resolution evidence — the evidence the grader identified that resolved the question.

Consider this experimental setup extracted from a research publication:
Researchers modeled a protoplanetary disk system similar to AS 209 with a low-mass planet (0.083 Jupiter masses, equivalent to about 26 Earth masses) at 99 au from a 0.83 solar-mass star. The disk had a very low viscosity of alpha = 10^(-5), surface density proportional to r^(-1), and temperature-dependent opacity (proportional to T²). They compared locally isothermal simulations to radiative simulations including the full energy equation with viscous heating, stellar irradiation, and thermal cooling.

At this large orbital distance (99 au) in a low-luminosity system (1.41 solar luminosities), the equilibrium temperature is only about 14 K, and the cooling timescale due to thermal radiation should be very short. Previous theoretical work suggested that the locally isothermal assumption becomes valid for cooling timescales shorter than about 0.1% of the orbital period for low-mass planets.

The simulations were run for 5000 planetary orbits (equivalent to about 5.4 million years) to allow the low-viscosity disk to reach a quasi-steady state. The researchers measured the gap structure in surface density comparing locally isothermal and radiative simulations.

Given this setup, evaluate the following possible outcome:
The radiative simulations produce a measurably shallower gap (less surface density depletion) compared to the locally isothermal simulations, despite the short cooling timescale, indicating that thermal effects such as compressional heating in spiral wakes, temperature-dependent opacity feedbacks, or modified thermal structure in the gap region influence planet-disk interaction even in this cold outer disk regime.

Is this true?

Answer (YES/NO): NO